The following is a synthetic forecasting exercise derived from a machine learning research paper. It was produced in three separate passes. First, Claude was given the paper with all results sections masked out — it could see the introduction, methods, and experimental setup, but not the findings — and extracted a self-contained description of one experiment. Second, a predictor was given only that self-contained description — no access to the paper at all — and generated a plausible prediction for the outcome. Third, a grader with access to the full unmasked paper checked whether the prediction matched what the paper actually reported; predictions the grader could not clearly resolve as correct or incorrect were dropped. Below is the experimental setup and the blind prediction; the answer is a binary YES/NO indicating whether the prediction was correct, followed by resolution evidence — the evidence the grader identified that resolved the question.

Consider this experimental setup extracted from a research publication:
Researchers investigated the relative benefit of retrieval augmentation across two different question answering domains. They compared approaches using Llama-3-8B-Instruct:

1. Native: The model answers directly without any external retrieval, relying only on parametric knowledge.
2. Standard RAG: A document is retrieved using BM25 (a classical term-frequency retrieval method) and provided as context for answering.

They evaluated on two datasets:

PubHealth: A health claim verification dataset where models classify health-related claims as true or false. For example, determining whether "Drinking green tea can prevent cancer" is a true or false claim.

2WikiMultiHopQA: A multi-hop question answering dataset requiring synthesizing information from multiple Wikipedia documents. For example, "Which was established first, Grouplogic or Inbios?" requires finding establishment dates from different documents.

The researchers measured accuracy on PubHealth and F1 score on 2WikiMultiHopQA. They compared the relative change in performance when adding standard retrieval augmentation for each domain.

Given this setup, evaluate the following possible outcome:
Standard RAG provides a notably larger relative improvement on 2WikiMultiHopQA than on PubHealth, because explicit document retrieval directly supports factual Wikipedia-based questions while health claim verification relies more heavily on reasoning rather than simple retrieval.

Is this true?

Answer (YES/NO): NO